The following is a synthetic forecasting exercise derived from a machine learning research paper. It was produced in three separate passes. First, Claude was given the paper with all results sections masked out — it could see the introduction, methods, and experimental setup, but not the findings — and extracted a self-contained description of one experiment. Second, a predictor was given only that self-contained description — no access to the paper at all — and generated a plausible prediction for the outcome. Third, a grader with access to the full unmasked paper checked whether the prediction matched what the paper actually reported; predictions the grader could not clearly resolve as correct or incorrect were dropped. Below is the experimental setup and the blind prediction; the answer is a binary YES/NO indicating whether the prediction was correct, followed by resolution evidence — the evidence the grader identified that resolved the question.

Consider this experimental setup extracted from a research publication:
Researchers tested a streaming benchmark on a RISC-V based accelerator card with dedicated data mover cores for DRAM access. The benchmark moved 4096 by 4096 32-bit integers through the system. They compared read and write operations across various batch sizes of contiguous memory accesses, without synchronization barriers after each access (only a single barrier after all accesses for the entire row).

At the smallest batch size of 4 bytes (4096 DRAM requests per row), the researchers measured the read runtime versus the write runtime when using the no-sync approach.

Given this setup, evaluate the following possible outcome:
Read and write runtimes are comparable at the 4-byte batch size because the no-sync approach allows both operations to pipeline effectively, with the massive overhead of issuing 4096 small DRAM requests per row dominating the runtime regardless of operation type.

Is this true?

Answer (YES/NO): NO